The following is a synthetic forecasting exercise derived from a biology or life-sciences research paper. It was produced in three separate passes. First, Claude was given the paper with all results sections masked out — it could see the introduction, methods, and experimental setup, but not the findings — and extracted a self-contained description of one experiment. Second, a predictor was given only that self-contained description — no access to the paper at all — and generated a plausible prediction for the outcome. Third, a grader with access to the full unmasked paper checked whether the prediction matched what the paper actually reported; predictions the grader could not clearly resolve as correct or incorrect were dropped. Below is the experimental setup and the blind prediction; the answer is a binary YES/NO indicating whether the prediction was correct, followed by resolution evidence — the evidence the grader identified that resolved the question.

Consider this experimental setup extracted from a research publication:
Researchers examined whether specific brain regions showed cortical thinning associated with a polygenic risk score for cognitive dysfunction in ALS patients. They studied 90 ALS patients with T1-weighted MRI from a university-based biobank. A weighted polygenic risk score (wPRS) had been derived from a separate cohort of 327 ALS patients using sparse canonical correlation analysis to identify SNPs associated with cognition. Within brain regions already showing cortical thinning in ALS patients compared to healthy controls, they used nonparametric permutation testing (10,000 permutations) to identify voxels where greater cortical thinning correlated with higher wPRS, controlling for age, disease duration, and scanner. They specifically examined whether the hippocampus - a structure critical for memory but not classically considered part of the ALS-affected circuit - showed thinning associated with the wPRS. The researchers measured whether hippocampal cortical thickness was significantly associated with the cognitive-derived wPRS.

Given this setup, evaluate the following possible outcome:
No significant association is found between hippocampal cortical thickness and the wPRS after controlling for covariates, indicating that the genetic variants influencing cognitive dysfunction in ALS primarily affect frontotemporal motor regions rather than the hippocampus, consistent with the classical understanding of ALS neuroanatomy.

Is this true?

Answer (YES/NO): NO